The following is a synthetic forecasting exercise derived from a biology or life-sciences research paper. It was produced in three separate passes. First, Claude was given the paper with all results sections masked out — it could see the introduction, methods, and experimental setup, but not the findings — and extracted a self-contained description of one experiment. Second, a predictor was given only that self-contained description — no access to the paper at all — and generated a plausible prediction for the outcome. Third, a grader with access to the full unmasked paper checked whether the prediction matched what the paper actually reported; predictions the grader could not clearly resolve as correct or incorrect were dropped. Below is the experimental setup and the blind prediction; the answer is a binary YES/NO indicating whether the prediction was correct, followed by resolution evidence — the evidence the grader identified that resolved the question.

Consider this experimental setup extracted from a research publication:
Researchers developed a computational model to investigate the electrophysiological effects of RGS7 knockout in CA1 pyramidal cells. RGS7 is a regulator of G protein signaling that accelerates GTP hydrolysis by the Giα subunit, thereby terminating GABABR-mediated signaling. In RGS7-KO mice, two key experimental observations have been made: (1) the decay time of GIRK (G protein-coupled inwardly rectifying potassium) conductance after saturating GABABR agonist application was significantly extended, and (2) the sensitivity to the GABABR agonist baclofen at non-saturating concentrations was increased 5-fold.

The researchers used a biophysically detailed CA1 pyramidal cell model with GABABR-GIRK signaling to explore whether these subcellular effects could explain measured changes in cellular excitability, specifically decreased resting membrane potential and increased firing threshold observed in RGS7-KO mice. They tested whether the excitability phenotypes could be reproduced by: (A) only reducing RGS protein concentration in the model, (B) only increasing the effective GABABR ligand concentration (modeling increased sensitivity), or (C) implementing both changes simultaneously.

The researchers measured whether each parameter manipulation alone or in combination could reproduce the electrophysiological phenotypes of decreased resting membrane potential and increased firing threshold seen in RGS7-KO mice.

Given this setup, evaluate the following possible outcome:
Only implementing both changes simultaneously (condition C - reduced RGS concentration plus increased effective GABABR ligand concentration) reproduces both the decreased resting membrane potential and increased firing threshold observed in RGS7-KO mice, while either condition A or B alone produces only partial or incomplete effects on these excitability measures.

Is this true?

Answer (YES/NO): YES